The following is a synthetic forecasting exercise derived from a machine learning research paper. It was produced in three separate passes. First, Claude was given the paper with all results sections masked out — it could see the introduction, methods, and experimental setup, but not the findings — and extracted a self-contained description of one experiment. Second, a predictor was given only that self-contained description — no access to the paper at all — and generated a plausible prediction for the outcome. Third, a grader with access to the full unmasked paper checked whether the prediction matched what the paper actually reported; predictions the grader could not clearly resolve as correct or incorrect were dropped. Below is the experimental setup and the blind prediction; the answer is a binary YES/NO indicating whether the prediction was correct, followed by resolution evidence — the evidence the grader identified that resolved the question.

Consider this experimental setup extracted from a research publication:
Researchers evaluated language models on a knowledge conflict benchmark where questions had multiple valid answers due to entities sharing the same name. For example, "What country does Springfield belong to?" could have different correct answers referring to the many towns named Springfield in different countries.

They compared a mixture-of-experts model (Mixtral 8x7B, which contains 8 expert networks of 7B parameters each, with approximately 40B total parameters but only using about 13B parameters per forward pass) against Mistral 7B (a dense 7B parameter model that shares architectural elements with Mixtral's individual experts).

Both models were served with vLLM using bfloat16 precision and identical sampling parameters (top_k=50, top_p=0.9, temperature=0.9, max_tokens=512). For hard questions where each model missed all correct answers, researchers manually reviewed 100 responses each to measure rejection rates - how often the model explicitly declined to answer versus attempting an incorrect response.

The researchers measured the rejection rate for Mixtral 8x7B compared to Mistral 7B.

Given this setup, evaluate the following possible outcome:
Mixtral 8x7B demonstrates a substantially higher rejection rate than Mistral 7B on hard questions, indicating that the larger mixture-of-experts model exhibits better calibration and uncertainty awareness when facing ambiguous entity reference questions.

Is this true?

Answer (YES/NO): NO